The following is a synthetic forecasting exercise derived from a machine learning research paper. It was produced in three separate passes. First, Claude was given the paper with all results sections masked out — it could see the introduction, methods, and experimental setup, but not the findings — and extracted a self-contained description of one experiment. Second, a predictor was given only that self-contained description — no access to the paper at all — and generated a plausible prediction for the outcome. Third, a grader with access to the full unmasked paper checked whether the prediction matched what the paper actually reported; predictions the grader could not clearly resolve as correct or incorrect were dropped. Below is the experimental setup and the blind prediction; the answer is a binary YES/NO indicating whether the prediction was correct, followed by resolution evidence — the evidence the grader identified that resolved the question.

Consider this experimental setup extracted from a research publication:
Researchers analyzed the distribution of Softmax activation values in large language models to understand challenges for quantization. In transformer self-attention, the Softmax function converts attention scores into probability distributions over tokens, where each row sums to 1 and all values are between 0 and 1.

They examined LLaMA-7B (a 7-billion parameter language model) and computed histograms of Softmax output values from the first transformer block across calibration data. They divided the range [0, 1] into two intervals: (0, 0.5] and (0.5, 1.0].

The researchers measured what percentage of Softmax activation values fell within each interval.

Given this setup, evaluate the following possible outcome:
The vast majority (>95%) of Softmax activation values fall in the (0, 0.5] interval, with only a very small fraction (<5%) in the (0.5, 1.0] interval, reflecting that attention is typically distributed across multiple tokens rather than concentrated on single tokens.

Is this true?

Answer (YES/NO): YES